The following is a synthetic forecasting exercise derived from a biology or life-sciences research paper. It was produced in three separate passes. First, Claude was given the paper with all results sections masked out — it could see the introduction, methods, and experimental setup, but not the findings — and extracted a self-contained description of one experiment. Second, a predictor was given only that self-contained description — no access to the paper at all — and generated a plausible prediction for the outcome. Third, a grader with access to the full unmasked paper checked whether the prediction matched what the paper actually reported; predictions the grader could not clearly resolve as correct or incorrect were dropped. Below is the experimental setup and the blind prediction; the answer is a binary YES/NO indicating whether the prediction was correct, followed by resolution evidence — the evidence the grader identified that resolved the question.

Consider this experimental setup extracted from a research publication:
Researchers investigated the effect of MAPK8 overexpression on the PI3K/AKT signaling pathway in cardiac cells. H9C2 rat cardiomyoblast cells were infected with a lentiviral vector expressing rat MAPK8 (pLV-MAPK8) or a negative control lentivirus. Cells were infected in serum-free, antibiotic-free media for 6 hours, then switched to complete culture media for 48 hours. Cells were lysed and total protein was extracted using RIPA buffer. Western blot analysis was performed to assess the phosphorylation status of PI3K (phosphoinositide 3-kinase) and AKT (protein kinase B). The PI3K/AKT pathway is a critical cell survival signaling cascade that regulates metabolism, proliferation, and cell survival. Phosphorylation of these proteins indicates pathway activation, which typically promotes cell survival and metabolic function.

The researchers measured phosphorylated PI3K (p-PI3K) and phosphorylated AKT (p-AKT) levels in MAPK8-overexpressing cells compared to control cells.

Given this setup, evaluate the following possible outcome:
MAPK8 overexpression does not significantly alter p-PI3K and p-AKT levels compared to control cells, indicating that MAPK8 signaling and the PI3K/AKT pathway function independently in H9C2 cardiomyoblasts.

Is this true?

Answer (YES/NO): NO